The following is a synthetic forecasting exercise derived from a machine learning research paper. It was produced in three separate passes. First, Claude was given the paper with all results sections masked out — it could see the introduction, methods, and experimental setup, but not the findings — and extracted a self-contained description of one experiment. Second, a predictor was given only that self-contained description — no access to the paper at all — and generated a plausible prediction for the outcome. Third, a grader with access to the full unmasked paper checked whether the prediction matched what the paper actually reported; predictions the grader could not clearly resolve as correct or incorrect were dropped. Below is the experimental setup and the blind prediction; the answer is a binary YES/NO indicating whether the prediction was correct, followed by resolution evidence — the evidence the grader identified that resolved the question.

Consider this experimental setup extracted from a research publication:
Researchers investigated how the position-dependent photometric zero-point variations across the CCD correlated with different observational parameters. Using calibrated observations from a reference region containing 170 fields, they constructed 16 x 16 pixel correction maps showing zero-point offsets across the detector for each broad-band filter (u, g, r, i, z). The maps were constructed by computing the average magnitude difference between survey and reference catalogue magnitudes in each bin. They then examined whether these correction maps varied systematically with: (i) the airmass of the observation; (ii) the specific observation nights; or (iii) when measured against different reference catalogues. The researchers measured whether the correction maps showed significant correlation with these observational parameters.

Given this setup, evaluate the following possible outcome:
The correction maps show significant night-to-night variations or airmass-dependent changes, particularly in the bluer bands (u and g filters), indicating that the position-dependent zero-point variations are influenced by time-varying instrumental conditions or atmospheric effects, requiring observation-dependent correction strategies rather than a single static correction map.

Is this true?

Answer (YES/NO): NO